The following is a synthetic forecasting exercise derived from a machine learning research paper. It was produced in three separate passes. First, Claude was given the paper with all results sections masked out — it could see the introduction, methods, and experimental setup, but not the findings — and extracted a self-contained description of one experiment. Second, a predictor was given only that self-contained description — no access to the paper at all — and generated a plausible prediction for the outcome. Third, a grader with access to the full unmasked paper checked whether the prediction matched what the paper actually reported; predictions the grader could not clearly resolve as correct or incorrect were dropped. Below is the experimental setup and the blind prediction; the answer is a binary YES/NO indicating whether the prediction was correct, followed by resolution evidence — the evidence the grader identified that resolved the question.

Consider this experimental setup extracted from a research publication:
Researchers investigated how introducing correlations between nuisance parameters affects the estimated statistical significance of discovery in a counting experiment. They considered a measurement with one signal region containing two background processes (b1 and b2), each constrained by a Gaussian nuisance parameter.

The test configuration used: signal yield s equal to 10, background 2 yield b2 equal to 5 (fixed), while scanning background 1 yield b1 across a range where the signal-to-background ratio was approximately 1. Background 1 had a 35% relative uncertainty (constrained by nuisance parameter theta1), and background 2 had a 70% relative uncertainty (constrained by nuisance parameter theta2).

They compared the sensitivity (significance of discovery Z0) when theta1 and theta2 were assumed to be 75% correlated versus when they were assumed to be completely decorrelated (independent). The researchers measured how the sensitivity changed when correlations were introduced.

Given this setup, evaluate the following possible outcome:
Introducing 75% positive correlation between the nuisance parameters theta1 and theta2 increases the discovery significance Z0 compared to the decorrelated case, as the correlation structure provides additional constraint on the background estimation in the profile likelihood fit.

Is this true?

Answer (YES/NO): NO